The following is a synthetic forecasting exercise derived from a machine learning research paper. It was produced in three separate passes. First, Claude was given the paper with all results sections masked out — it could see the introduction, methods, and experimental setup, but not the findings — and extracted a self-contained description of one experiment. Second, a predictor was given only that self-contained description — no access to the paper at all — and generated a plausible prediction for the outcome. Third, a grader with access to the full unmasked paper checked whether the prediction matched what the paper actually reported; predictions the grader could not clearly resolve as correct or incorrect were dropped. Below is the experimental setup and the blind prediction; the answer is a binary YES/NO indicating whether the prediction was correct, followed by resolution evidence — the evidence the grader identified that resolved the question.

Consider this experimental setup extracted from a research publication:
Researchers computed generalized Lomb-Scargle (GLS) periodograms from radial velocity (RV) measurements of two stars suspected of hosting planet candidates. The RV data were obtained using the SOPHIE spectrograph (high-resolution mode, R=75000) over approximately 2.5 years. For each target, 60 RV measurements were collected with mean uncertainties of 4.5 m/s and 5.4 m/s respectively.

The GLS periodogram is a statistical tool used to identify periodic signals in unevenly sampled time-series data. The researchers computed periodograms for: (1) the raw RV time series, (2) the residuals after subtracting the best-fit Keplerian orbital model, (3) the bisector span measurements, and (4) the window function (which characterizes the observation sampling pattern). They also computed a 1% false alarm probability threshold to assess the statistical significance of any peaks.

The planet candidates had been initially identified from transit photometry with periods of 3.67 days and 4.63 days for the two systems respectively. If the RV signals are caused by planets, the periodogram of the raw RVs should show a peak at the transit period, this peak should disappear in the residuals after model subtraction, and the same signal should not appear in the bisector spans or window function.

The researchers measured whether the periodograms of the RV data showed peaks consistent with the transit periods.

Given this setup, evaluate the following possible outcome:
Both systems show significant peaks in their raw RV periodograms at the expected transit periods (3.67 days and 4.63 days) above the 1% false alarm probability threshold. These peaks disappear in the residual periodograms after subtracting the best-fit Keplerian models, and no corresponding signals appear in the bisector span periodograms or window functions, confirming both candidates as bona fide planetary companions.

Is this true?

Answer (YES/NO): YES